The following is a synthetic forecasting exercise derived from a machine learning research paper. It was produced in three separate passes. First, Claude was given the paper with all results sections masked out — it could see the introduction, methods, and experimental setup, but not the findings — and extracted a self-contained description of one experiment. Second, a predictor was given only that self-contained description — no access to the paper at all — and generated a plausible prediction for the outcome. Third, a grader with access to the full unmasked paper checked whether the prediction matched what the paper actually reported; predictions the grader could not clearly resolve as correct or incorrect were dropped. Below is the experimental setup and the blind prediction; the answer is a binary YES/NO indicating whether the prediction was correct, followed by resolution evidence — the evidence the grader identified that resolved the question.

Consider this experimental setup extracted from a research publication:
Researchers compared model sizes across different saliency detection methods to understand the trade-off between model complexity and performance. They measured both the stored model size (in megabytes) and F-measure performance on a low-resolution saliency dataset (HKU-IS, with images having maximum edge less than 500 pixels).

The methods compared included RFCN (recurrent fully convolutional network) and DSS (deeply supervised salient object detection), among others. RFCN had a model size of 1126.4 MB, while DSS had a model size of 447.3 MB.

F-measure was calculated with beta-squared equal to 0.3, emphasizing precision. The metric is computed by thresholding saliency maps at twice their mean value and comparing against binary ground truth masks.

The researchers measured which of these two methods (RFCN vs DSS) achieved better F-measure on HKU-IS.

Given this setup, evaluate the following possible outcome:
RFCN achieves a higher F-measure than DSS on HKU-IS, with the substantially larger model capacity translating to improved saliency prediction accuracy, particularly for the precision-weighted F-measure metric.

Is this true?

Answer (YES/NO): NO